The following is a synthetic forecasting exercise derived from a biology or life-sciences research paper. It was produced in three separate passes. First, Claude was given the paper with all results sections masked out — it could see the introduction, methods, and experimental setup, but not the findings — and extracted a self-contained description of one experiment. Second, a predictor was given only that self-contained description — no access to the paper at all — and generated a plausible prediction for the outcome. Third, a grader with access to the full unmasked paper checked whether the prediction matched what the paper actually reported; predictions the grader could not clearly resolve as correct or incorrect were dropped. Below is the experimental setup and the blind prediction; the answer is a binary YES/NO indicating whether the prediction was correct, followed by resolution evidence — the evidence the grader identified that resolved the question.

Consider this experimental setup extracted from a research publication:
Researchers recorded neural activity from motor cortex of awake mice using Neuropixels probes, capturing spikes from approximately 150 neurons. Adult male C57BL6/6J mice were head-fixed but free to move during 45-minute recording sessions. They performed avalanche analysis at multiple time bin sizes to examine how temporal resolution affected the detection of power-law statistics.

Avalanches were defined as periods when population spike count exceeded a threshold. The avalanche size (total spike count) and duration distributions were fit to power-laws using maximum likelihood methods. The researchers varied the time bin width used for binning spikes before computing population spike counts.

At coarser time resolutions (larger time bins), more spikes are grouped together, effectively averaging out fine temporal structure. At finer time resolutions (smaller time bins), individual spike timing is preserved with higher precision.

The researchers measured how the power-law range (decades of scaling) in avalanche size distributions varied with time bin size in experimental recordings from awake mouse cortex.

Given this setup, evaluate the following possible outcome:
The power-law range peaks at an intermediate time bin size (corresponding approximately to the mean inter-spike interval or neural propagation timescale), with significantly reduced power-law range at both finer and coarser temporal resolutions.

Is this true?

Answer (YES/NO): NO